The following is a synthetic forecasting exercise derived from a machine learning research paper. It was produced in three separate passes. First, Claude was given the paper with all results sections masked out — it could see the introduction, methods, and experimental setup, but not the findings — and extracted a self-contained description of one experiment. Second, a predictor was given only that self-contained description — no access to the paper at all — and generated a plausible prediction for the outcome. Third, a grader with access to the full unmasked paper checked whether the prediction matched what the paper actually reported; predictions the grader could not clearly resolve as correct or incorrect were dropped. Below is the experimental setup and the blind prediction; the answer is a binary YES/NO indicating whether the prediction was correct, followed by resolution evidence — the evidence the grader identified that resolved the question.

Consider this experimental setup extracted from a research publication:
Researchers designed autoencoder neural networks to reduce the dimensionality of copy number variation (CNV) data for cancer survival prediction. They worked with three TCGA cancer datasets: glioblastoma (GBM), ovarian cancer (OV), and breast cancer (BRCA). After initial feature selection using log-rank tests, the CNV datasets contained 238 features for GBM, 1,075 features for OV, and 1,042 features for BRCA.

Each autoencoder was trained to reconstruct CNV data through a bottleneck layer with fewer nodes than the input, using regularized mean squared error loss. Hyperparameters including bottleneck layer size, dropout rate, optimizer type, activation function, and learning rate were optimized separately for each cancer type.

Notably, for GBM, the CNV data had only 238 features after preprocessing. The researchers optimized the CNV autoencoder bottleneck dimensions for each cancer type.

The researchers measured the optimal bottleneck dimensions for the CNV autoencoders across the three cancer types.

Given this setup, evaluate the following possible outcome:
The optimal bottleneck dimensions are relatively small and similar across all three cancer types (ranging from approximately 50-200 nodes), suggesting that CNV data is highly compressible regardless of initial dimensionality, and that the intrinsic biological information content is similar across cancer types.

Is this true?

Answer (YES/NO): NO